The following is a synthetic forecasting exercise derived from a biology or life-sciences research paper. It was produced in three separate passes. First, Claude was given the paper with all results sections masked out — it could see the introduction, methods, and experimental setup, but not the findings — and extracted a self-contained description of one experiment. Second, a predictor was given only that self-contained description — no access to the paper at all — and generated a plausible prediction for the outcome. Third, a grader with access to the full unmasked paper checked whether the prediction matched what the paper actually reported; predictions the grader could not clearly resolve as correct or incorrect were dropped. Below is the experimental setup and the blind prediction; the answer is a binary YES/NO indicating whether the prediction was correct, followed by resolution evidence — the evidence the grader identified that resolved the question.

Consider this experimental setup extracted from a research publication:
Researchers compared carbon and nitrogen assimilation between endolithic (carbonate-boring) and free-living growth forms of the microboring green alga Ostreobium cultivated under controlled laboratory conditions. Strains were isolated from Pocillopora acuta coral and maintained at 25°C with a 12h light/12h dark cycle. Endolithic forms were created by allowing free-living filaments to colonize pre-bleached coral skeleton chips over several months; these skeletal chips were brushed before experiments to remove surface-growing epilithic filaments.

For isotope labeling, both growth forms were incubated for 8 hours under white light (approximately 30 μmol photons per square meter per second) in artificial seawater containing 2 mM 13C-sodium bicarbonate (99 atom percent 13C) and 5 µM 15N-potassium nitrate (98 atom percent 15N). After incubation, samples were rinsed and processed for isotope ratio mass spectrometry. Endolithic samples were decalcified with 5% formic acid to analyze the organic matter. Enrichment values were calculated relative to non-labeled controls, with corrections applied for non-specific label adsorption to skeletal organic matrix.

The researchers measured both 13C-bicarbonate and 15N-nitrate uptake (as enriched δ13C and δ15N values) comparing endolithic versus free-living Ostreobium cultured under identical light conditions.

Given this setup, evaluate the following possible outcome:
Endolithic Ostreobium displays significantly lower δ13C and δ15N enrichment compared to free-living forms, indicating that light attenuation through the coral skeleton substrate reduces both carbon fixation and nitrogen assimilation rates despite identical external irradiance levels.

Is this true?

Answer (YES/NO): NO